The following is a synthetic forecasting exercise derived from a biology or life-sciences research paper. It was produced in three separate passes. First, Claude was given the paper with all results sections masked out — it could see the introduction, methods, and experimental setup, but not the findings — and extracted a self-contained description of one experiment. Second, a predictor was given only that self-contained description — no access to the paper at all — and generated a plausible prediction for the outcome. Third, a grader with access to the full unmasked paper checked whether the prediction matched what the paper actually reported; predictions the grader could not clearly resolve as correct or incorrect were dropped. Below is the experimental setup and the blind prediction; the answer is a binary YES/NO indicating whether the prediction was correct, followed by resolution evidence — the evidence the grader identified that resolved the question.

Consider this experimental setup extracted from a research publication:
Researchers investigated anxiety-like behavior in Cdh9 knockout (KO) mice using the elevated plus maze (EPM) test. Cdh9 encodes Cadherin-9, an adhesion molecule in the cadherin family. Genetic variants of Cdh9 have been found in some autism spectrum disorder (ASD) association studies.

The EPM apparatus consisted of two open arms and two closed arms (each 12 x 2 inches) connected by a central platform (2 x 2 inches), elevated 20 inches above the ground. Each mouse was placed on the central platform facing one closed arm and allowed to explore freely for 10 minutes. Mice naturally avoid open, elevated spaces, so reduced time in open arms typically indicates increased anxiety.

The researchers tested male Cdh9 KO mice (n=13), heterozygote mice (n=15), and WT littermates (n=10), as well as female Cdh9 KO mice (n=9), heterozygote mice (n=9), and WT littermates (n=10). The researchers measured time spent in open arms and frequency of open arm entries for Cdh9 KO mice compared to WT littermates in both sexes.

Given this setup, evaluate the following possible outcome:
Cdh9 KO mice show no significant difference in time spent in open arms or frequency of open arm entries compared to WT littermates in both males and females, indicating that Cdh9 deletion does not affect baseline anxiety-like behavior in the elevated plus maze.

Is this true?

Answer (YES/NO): NO